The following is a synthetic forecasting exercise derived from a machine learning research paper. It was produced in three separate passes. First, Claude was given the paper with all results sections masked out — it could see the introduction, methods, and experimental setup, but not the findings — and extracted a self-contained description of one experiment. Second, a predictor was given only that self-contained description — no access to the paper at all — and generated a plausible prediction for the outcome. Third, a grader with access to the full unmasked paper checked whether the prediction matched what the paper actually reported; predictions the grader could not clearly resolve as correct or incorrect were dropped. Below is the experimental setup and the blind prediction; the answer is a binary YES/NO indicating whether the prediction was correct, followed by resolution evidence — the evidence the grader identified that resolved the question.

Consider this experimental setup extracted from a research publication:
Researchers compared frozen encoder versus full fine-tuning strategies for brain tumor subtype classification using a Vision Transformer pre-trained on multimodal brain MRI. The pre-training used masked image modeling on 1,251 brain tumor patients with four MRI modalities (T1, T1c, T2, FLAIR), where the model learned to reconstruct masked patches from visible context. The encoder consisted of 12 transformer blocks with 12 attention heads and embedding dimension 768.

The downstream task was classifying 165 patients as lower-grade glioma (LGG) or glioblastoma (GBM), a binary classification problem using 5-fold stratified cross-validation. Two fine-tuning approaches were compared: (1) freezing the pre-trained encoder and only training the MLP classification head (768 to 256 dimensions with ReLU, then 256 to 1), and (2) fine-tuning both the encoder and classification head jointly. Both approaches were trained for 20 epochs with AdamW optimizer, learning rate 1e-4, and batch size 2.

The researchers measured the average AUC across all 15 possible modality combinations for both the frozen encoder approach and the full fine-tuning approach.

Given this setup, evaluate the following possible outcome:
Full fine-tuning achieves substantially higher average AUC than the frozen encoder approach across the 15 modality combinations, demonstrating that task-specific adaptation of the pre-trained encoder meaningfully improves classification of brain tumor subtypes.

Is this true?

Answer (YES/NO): NO